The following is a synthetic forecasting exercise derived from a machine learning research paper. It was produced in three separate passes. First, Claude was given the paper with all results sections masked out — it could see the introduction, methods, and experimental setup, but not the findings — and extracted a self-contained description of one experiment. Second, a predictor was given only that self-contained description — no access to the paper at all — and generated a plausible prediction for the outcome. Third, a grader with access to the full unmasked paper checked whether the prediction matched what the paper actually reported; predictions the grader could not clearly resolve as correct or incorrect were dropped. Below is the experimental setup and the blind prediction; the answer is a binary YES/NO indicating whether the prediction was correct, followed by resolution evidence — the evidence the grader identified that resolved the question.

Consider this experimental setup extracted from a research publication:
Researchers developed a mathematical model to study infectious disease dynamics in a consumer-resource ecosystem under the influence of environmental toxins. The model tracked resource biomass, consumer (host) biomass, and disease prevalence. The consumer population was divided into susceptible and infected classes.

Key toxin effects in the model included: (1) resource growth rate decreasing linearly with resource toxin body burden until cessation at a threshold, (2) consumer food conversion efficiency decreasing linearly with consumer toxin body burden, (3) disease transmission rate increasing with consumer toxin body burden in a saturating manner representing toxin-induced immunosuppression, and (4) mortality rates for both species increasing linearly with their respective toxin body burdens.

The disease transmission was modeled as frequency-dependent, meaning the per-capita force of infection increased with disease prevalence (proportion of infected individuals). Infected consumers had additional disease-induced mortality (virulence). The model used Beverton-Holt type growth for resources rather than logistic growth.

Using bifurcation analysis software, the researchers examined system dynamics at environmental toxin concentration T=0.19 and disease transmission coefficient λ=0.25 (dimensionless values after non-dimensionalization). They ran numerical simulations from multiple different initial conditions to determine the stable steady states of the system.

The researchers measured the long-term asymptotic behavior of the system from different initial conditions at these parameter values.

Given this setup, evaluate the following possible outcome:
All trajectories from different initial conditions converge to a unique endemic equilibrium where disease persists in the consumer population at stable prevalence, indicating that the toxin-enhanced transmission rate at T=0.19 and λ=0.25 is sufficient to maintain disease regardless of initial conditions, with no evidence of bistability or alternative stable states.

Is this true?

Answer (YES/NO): NO